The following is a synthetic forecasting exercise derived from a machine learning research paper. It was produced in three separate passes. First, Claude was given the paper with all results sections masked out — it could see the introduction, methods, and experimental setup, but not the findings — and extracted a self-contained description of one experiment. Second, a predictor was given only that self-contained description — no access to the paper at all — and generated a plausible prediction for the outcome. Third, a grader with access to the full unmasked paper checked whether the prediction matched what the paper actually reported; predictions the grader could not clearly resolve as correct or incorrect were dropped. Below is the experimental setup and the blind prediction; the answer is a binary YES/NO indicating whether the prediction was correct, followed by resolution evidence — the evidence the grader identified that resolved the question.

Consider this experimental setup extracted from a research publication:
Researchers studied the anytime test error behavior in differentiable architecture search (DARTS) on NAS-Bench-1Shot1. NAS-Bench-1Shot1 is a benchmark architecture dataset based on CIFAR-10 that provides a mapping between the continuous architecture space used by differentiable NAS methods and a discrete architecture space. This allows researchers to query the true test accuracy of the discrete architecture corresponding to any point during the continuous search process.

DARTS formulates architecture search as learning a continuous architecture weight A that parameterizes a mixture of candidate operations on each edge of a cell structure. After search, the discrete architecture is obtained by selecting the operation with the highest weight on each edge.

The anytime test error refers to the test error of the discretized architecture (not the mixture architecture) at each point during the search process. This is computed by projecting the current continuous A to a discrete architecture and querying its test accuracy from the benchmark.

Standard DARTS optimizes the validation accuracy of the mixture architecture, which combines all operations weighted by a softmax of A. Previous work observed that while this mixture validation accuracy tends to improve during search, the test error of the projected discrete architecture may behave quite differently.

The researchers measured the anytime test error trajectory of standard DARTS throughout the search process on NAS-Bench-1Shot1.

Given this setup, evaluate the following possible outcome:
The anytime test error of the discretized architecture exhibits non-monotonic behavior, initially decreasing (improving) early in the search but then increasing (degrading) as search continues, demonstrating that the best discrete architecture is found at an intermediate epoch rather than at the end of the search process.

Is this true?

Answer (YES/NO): YES